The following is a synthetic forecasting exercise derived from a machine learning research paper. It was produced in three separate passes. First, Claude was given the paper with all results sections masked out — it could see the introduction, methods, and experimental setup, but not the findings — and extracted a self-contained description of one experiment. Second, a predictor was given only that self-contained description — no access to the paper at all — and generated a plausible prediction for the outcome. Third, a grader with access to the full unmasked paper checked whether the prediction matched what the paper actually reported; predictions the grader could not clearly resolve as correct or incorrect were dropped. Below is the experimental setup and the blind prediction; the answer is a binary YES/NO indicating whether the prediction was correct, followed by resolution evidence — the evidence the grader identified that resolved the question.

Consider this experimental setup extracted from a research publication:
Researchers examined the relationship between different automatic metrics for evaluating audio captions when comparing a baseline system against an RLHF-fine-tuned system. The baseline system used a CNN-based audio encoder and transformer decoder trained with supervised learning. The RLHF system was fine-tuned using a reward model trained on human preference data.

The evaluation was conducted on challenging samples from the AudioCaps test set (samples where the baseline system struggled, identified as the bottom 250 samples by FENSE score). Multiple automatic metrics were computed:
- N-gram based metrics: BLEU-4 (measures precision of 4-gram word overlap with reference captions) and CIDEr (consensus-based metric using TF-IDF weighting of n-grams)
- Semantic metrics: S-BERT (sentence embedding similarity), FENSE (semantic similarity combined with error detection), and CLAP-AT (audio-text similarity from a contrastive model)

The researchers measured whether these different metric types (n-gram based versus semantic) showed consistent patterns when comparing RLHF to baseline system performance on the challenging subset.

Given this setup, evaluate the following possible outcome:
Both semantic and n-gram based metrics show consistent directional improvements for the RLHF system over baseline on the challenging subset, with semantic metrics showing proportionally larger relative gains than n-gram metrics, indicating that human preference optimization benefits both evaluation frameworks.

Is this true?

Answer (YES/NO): NO